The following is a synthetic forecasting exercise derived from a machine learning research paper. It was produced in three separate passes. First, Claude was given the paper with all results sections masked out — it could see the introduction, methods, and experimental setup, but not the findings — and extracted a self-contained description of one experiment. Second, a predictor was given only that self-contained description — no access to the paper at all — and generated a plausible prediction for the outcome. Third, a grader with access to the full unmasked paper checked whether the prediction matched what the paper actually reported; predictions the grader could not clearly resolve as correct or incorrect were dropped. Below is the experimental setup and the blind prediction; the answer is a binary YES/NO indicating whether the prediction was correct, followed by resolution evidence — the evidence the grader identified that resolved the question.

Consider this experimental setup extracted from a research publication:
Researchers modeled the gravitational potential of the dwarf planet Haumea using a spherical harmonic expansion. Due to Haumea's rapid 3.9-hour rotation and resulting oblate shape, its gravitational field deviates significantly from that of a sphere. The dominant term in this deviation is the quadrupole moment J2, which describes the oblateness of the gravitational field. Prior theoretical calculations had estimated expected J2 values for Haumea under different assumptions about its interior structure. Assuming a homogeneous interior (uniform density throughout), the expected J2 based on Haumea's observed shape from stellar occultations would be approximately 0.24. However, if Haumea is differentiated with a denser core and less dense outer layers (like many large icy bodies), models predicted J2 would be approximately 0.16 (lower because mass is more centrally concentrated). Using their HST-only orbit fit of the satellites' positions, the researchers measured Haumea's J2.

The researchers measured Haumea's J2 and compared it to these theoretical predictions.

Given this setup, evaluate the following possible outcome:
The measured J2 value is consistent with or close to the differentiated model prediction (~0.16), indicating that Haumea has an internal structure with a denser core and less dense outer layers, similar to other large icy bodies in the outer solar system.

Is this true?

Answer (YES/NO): NO